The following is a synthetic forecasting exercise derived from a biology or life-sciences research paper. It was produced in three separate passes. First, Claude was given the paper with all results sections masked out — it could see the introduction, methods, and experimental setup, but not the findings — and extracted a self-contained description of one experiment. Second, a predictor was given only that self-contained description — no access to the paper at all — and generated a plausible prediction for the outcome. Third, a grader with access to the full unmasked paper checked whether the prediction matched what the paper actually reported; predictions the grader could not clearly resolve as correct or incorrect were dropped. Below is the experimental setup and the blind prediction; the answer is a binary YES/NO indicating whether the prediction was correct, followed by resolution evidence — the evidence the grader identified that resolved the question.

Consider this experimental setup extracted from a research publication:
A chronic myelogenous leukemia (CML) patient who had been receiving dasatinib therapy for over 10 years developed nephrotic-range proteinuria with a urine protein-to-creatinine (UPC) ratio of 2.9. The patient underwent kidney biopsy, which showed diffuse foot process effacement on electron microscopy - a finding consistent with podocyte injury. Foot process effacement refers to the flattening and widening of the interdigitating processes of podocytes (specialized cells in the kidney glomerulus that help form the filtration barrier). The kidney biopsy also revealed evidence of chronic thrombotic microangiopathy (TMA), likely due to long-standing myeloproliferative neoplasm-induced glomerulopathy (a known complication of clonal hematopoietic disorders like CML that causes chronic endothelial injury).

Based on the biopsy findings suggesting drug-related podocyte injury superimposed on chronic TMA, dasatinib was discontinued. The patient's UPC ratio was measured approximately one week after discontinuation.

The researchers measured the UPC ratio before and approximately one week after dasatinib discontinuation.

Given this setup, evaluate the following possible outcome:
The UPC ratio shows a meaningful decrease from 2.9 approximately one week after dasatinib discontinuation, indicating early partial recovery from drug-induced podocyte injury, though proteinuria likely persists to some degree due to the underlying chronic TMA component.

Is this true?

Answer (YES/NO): YES